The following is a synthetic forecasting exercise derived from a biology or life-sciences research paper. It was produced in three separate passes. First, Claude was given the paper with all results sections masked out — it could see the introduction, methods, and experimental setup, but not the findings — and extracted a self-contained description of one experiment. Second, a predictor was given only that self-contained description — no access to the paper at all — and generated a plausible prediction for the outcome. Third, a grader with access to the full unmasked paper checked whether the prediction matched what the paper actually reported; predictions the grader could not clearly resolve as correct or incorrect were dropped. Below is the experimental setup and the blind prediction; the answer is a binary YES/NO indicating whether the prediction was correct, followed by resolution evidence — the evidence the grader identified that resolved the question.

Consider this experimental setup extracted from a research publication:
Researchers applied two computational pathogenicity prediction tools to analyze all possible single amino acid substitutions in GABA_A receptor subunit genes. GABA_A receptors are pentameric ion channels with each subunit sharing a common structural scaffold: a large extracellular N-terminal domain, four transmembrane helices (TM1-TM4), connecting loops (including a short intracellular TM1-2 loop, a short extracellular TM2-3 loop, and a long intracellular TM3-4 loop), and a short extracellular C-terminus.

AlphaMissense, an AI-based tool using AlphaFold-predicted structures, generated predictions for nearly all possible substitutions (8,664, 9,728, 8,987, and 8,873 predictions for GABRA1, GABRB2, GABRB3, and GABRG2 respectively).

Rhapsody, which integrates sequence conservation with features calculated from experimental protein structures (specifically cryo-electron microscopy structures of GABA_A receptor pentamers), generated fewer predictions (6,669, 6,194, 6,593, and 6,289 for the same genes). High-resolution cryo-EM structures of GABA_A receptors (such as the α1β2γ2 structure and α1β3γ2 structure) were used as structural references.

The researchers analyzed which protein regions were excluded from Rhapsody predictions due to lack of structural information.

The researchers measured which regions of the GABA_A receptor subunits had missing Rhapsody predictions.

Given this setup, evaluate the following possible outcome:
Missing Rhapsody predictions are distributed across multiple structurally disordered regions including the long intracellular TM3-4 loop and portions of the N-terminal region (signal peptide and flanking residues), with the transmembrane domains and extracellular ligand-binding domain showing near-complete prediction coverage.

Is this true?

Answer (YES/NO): YES